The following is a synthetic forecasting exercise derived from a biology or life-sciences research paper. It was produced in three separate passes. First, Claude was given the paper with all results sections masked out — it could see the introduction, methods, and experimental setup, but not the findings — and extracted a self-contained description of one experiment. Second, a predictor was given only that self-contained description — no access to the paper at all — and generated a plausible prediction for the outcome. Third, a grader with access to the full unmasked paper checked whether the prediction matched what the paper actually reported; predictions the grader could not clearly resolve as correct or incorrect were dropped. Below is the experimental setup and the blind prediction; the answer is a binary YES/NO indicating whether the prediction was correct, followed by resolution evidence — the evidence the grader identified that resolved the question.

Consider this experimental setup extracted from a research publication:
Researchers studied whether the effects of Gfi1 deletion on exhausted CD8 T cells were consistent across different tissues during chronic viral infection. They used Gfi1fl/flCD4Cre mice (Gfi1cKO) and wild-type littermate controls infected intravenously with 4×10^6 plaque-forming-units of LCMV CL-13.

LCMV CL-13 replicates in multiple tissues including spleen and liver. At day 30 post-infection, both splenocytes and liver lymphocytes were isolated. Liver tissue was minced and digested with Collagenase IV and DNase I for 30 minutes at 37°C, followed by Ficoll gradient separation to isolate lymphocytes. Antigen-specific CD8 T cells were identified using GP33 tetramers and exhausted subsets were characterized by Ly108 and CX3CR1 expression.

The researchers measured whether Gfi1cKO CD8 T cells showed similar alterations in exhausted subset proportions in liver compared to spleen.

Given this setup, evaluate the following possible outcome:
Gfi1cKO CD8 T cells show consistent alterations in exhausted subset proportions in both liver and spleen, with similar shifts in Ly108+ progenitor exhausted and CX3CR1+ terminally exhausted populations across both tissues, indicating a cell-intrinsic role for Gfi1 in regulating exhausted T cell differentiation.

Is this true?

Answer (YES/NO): NO